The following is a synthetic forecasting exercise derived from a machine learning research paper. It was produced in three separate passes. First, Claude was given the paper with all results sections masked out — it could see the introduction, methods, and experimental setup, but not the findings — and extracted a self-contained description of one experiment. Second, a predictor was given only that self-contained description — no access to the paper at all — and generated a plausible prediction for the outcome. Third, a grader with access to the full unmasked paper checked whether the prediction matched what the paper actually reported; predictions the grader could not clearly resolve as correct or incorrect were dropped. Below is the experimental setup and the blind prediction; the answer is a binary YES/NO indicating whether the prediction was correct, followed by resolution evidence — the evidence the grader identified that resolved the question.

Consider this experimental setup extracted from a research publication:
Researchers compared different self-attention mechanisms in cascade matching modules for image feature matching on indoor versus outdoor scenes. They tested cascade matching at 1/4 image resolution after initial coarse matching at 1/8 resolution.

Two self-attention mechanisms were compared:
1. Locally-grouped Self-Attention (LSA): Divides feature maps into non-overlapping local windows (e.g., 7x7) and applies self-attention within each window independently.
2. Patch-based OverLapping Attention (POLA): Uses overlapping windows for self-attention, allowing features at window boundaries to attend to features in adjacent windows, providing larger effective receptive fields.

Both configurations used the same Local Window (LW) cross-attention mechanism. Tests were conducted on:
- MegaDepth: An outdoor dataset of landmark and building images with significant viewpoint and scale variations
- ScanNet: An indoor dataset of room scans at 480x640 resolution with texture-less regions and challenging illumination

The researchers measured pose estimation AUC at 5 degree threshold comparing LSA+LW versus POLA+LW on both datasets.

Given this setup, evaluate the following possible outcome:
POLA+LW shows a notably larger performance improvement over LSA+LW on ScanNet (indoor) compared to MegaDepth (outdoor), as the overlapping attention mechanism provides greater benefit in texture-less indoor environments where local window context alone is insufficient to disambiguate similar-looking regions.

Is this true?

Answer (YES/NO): YES